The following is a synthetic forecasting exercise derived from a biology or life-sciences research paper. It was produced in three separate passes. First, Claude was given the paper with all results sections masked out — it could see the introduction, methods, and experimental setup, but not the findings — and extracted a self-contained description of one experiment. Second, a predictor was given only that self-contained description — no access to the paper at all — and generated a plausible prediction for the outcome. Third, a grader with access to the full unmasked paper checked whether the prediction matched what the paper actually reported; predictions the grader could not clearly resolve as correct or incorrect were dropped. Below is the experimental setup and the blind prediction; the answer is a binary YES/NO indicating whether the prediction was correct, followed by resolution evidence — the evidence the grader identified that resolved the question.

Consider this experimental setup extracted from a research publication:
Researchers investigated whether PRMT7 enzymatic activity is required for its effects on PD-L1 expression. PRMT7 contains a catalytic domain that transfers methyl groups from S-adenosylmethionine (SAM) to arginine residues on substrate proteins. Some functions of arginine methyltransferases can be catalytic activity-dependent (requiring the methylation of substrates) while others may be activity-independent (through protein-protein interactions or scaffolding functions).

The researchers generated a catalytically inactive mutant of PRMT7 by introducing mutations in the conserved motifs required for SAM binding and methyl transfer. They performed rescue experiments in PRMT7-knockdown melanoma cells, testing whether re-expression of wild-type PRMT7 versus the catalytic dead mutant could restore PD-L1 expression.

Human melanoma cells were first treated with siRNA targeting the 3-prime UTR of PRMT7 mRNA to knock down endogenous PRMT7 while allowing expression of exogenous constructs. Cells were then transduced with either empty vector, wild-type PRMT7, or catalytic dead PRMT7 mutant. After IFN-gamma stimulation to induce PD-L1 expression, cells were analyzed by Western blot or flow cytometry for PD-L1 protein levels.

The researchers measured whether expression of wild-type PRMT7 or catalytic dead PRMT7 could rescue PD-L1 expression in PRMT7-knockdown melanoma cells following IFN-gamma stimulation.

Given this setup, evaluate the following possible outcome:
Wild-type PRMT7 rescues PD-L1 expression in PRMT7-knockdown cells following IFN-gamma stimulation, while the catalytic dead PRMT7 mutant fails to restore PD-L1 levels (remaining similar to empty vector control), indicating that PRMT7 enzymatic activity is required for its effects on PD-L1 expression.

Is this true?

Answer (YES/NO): YES